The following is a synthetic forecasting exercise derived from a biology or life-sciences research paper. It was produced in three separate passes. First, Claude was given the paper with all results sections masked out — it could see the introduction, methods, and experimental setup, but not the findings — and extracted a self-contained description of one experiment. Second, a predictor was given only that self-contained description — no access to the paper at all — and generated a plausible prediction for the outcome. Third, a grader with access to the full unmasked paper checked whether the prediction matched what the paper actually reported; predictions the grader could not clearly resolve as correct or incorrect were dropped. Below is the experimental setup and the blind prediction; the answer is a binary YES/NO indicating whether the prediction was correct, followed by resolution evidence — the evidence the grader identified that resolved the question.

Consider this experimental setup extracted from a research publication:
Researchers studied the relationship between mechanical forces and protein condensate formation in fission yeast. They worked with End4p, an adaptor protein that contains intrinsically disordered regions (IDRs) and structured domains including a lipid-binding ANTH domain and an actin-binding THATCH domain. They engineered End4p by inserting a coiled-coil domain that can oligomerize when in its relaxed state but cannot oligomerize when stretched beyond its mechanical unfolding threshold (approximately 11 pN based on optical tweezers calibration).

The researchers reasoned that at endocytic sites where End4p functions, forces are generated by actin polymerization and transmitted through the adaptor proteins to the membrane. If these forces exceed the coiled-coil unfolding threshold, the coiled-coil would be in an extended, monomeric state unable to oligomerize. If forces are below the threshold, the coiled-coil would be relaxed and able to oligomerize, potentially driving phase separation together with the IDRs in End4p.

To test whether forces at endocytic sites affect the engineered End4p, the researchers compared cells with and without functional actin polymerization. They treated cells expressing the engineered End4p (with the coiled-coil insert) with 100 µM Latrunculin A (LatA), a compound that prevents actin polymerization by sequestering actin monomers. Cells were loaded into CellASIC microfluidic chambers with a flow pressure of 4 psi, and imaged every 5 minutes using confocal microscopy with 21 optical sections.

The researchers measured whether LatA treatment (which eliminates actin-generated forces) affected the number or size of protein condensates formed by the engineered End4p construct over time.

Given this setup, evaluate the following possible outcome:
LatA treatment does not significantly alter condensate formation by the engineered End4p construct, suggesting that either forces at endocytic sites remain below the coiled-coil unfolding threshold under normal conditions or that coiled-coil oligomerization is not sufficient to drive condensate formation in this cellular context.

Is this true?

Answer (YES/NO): NO